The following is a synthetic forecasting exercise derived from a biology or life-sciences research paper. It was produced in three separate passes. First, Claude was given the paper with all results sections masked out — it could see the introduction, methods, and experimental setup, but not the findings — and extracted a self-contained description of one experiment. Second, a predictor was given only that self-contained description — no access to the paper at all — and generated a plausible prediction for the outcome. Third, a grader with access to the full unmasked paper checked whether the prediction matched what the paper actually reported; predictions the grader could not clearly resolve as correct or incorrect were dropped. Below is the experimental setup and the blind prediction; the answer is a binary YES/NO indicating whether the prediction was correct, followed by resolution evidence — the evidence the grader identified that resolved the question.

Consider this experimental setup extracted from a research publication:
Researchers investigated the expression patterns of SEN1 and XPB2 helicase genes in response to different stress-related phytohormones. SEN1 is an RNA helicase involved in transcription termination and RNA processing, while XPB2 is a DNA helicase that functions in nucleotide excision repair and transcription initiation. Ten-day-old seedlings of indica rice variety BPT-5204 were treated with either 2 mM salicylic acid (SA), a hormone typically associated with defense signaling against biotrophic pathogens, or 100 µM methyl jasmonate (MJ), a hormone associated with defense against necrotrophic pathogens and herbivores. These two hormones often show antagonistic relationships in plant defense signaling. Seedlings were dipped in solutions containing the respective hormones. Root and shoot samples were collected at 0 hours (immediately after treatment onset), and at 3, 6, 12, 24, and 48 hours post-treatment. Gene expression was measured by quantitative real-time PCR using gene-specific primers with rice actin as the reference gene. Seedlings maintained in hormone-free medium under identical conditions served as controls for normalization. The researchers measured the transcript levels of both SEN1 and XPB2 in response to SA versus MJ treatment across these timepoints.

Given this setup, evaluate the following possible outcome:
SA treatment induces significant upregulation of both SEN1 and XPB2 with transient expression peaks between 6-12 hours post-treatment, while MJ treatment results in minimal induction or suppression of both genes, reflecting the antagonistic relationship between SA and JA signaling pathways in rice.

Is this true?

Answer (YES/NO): NO